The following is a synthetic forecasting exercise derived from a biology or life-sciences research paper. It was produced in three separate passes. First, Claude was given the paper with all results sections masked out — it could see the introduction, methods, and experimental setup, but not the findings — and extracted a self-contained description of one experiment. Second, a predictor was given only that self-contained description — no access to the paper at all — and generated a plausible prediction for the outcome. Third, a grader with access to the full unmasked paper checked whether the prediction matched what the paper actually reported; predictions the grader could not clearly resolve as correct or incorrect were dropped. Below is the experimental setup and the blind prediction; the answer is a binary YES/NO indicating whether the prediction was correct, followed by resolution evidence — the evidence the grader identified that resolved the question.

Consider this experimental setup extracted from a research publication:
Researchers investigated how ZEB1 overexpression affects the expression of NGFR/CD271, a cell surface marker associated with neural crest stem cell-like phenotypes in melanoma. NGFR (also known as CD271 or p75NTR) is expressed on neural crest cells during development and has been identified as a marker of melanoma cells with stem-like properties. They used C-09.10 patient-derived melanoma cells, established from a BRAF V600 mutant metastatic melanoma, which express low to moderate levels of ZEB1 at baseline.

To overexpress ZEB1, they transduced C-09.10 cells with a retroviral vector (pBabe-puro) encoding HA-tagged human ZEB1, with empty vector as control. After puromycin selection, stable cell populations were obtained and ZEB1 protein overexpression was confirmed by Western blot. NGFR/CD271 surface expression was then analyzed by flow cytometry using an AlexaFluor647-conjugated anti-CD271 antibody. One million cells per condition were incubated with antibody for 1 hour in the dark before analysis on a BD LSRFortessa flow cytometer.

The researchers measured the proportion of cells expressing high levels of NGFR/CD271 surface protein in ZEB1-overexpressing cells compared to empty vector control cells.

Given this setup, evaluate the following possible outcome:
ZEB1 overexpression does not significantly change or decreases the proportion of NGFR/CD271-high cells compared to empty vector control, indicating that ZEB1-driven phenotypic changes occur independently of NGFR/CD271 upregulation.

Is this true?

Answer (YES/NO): NO